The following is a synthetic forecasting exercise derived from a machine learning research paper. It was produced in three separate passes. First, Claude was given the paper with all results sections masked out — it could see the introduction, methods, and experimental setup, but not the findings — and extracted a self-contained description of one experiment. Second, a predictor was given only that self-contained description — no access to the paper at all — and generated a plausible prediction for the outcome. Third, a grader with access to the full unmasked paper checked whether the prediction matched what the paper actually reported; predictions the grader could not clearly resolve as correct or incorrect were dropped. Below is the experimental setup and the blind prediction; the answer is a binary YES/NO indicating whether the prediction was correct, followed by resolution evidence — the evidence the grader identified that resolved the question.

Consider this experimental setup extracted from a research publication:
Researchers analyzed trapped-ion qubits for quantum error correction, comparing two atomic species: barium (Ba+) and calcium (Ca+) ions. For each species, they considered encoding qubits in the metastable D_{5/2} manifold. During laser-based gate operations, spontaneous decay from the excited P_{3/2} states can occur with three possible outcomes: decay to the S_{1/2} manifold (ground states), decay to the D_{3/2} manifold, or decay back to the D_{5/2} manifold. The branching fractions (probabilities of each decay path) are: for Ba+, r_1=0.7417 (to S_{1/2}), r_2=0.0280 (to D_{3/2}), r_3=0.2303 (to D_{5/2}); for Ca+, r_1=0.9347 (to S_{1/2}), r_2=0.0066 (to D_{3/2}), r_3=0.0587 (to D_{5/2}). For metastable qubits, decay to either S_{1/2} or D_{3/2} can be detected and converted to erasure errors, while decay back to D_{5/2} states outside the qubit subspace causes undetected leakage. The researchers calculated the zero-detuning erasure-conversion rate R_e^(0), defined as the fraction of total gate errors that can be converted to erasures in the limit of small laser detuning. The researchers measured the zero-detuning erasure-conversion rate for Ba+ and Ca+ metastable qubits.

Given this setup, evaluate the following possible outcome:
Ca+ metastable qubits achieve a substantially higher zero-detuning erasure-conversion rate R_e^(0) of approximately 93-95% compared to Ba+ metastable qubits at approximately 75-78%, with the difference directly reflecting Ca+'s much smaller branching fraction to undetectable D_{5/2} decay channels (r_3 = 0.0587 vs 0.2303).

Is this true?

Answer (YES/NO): NO